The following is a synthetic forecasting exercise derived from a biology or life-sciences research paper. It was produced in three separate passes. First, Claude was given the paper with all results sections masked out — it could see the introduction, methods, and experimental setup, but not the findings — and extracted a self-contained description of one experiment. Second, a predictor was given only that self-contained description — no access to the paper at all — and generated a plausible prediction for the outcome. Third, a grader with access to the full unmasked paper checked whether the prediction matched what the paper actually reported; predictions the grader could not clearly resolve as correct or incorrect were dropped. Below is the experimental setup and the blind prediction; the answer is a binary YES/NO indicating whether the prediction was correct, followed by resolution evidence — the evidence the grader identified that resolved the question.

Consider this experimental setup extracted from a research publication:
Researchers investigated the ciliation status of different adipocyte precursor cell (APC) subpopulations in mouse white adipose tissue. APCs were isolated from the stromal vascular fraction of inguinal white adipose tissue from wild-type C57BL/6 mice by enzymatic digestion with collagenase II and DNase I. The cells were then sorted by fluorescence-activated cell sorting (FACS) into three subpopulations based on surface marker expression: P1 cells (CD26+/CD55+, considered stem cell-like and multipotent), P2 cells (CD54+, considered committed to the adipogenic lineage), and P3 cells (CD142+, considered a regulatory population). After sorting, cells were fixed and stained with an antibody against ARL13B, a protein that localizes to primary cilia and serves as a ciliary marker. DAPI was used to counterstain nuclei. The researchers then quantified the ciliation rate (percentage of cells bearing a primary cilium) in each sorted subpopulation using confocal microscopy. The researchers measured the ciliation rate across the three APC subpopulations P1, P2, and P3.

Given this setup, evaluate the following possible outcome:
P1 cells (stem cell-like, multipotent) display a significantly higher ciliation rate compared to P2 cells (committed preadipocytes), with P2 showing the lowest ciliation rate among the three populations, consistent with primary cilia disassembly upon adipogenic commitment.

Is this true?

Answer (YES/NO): NO